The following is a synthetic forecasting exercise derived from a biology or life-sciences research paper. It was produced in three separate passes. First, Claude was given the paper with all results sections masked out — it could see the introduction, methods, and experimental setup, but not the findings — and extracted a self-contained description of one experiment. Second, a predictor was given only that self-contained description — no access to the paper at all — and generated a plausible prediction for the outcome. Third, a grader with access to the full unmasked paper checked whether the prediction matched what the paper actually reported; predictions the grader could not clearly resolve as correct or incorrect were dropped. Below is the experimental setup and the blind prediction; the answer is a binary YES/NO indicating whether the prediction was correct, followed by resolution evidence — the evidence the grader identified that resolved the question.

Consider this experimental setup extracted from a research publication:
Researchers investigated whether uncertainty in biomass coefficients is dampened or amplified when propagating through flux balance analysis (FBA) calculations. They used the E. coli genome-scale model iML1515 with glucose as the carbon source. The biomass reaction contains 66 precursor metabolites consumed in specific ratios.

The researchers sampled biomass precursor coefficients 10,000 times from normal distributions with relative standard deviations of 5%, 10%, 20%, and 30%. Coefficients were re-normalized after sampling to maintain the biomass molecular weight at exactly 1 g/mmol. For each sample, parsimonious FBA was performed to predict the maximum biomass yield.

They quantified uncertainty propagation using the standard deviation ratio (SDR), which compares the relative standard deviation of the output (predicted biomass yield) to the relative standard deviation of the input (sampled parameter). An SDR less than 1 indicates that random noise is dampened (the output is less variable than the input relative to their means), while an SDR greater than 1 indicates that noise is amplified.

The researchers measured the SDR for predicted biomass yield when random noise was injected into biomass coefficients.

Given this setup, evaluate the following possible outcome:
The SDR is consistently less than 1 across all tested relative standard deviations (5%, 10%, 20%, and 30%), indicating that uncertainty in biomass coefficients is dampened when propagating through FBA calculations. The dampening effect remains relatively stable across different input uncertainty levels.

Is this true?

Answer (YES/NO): YES